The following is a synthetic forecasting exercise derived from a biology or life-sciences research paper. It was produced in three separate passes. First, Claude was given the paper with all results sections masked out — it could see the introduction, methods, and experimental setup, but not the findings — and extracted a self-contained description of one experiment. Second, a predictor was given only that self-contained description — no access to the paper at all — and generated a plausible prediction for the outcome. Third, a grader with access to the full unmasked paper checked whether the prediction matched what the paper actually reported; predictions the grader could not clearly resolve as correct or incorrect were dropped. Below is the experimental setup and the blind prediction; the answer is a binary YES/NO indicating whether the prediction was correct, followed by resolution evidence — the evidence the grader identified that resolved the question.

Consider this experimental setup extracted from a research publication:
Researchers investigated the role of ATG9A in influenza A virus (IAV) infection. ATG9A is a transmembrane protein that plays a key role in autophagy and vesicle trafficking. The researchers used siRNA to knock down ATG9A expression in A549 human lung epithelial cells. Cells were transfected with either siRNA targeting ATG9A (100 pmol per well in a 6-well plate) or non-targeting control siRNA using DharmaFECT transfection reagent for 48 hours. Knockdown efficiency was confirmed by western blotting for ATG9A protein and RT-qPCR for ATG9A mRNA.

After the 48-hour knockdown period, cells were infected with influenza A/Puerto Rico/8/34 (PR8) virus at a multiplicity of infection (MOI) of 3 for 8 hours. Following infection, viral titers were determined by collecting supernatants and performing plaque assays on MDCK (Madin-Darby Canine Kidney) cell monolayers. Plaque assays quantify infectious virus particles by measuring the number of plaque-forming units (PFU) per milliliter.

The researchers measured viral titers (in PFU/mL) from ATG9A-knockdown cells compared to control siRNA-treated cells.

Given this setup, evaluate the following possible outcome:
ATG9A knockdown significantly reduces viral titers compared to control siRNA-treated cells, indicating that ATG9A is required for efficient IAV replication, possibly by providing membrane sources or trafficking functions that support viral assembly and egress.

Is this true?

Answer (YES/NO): YES